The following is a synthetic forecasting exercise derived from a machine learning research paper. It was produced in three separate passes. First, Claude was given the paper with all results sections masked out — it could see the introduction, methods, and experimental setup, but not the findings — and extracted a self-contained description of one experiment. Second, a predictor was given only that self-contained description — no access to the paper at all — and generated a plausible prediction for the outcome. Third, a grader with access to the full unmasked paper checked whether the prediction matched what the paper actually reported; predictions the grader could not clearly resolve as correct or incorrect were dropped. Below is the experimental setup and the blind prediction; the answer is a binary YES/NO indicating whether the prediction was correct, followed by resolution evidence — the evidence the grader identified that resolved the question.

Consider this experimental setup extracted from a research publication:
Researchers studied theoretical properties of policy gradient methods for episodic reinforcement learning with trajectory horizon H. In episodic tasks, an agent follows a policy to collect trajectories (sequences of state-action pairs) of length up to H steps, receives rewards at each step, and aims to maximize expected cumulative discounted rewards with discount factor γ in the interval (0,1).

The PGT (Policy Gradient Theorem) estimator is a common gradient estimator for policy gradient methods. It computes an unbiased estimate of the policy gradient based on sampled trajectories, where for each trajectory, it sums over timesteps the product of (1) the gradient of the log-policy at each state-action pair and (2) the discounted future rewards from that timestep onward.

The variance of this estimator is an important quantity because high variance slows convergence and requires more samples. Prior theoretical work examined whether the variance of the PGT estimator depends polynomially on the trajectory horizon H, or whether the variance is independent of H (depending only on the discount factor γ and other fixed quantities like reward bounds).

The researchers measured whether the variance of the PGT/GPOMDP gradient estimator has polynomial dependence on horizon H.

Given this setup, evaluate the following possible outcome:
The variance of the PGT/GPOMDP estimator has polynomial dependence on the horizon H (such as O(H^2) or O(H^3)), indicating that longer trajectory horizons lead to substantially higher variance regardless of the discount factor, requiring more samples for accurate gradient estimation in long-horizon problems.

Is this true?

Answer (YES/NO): NO